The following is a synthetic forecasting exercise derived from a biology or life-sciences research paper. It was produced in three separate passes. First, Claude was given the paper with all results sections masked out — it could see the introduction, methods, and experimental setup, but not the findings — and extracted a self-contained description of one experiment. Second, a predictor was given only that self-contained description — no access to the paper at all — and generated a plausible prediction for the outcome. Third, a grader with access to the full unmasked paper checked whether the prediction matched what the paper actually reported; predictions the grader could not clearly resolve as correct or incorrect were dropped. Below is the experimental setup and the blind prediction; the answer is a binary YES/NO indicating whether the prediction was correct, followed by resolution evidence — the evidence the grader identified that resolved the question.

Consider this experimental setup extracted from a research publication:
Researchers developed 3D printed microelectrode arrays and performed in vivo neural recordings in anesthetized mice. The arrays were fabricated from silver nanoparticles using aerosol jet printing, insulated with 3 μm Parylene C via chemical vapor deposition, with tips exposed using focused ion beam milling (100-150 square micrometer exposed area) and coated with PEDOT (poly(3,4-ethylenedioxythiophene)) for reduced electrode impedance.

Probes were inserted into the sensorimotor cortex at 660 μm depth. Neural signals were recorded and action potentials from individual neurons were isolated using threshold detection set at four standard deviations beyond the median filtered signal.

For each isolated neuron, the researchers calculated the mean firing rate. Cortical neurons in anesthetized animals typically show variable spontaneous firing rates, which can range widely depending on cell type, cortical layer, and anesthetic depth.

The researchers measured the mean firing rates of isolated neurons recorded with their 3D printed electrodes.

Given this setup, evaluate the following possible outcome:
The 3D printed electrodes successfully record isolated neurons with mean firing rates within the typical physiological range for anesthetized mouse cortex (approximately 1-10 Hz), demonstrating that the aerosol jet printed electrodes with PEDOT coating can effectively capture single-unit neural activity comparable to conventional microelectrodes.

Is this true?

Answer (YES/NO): YES